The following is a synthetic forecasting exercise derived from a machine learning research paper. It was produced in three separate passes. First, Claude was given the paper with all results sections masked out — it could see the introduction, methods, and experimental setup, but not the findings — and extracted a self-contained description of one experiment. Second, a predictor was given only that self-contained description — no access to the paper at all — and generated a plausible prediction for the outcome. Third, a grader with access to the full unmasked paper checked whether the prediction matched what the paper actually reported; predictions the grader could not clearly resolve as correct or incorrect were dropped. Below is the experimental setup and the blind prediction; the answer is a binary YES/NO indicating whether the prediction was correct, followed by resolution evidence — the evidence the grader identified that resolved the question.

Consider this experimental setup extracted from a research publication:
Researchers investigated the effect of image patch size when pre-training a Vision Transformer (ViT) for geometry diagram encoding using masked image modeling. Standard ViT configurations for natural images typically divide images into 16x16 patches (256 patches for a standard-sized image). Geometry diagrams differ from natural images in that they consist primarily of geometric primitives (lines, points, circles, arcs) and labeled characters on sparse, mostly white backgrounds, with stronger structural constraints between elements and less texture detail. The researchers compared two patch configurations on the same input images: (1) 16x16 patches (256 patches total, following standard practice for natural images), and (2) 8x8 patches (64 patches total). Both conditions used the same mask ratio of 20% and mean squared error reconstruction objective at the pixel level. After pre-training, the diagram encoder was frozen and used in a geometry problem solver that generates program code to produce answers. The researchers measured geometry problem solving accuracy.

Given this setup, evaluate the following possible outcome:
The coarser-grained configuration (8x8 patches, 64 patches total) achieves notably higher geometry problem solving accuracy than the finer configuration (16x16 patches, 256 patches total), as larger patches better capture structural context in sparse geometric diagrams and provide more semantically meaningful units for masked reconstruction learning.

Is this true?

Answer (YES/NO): YES